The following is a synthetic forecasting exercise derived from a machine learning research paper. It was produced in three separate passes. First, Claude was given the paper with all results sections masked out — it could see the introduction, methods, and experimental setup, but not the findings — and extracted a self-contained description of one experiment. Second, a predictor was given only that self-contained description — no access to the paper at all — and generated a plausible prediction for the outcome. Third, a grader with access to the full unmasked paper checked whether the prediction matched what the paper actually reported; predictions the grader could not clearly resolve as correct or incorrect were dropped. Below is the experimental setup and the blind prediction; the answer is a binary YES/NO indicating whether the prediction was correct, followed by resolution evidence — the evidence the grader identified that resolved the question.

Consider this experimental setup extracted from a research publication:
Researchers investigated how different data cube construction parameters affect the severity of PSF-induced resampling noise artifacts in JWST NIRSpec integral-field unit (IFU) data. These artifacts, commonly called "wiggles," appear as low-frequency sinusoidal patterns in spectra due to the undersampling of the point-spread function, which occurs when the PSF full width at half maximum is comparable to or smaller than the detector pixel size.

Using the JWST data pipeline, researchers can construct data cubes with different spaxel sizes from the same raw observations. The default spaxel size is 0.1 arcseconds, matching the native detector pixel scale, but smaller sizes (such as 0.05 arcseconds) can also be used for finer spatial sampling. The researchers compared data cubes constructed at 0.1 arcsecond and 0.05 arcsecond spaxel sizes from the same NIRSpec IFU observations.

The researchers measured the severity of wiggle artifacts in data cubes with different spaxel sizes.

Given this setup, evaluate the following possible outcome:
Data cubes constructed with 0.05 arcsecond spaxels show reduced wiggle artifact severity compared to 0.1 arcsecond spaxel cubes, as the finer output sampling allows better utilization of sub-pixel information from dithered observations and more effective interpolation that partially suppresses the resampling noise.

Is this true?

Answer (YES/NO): NO